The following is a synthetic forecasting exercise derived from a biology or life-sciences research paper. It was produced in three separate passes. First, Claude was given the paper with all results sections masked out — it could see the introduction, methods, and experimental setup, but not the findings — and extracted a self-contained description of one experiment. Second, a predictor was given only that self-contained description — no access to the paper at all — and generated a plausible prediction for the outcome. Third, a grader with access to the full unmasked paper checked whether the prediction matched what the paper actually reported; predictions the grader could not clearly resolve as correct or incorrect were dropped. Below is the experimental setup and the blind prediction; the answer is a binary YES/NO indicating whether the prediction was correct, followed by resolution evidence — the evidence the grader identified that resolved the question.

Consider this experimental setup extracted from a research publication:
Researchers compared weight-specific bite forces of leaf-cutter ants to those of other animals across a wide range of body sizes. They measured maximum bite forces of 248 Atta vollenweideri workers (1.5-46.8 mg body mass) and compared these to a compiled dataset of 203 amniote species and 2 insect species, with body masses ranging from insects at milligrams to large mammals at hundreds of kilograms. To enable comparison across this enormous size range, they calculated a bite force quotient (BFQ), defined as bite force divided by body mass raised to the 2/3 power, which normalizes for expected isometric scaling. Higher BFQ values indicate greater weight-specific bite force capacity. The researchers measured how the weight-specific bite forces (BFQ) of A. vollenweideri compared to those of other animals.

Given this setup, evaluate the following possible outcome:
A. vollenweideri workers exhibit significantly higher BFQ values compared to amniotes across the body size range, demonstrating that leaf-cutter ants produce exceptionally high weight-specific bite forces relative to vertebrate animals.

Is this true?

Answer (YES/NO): YES